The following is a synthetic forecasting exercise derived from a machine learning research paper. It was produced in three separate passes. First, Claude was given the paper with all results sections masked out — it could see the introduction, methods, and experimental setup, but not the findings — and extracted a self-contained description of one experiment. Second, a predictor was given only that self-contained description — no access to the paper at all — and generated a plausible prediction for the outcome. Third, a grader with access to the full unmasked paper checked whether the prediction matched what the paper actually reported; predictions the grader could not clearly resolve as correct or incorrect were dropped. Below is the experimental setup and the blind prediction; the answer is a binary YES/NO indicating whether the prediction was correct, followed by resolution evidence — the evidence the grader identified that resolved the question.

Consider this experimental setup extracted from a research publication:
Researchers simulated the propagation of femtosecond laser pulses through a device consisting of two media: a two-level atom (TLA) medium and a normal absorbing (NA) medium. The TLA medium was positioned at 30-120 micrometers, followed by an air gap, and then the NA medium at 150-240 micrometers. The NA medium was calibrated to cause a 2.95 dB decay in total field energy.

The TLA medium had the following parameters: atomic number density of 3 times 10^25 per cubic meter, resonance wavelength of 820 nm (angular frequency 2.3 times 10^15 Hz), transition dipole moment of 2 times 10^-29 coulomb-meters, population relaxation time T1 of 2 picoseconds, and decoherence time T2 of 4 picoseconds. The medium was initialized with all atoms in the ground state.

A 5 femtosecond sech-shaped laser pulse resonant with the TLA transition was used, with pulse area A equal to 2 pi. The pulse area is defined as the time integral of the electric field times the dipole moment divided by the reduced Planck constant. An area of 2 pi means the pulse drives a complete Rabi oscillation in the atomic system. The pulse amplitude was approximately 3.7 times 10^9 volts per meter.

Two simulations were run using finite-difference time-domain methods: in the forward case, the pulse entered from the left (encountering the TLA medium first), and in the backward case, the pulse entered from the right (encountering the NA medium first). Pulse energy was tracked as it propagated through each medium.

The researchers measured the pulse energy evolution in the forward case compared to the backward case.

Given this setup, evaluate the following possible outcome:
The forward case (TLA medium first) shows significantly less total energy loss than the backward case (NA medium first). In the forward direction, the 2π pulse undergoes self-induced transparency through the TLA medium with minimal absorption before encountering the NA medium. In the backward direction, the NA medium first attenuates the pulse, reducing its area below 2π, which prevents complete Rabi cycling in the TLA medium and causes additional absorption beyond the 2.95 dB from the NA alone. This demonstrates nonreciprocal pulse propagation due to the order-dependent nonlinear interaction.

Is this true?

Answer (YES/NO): YES